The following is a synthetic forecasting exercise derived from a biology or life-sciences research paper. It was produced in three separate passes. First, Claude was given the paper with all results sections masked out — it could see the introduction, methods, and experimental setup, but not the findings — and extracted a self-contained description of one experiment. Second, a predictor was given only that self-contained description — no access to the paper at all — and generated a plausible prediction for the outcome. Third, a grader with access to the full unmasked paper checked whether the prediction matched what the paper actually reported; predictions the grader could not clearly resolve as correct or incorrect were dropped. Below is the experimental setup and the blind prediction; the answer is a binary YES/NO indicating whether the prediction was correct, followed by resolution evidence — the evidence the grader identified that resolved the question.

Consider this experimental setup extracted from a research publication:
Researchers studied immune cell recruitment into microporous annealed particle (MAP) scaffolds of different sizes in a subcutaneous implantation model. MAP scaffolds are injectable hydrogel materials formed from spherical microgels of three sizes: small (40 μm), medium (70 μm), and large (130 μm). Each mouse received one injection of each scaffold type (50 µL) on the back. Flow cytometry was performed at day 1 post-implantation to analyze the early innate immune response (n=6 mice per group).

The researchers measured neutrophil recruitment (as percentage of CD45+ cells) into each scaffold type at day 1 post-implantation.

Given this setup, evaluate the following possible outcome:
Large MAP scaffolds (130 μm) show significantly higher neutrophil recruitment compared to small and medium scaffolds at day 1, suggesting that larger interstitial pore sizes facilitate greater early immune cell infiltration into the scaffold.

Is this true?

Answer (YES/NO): YES